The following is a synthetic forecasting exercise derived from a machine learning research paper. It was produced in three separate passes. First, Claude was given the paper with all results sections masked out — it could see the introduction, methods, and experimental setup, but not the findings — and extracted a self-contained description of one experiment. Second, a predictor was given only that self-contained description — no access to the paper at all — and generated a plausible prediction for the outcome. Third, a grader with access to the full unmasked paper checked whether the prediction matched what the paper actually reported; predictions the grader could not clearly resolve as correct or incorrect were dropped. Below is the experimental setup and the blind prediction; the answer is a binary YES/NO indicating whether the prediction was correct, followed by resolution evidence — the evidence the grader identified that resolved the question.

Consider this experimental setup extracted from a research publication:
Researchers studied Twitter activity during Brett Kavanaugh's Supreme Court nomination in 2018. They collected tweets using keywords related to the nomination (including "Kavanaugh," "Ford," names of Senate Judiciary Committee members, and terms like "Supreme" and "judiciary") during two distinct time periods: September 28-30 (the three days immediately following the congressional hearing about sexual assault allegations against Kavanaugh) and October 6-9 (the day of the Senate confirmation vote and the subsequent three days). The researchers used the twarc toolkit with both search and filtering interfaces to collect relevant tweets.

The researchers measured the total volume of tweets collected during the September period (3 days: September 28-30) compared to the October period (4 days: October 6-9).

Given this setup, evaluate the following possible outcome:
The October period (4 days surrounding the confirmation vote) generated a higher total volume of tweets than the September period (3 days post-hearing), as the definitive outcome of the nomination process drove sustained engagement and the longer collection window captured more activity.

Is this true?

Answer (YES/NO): NO